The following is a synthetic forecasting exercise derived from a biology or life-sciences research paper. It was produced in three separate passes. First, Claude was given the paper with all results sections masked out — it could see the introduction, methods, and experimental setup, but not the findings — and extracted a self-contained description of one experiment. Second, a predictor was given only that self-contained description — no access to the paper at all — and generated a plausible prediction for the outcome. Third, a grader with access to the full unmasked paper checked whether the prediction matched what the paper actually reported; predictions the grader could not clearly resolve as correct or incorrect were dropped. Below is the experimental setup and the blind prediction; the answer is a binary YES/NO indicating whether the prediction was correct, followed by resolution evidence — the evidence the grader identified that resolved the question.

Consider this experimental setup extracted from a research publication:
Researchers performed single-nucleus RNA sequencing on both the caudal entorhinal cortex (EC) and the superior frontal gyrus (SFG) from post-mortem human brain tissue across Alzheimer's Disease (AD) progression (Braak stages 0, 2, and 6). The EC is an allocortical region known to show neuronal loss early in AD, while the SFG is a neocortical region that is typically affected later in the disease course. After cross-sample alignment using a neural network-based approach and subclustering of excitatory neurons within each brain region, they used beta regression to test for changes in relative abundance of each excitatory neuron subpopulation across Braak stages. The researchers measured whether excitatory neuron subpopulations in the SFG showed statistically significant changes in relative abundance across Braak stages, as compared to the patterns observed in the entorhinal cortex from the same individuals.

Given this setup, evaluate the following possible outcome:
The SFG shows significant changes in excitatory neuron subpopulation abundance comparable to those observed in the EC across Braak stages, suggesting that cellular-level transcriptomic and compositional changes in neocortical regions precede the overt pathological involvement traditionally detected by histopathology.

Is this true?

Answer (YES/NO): NO